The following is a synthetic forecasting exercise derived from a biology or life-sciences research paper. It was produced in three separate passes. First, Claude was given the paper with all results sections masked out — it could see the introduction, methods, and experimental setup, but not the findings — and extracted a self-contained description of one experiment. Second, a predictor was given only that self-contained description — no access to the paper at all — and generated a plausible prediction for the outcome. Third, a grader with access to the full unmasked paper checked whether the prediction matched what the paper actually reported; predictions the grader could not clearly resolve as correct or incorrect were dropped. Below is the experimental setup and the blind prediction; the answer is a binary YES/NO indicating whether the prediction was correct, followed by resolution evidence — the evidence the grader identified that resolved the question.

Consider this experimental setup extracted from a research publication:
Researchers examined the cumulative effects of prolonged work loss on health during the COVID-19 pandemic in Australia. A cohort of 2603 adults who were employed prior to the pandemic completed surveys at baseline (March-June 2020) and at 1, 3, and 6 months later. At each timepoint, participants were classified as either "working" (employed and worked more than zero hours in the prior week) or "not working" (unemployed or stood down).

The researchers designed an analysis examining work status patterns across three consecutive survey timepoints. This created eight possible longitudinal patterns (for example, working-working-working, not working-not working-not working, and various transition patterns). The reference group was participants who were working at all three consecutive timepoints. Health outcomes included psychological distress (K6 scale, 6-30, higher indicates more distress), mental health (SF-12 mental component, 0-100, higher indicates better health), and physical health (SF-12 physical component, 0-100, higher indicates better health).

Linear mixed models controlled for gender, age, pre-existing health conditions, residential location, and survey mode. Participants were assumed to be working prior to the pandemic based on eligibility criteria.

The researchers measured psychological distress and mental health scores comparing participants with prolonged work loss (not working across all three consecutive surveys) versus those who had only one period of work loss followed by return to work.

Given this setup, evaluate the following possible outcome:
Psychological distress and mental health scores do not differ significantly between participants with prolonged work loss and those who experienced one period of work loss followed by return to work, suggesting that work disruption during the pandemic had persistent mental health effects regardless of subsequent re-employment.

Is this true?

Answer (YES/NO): NO